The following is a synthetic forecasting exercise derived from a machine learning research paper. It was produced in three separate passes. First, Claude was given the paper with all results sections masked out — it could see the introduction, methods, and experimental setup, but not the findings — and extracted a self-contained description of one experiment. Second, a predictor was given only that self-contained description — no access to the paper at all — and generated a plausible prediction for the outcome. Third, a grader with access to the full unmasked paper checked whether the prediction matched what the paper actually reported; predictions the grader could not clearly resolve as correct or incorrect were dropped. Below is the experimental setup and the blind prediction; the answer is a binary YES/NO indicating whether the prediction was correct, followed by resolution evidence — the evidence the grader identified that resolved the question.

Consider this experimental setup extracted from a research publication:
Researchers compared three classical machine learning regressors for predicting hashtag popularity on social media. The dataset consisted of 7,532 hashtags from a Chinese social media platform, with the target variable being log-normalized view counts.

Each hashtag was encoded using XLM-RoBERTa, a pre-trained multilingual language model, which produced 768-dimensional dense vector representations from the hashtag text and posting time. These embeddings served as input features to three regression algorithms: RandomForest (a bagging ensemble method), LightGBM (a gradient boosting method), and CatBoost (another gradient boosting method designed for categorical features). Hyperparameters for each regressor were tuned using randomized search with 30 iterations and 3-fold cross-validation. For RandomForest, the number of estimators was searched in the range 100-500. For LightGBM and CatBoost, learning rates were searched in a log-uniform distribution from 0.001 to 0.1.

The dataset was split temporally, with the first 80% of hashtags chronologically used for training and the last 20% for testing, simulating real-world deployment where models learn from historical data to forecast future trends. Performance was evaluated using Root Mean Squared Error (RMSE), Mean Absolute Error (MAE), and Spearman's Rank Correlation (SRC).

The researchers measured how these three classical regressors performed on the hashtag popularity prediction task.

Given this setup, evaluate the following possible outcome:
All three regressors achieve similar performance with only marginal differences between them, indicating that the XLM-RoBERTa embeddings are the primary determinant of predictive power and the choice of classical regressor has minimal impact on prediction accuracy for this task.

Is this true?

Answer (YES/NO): NO